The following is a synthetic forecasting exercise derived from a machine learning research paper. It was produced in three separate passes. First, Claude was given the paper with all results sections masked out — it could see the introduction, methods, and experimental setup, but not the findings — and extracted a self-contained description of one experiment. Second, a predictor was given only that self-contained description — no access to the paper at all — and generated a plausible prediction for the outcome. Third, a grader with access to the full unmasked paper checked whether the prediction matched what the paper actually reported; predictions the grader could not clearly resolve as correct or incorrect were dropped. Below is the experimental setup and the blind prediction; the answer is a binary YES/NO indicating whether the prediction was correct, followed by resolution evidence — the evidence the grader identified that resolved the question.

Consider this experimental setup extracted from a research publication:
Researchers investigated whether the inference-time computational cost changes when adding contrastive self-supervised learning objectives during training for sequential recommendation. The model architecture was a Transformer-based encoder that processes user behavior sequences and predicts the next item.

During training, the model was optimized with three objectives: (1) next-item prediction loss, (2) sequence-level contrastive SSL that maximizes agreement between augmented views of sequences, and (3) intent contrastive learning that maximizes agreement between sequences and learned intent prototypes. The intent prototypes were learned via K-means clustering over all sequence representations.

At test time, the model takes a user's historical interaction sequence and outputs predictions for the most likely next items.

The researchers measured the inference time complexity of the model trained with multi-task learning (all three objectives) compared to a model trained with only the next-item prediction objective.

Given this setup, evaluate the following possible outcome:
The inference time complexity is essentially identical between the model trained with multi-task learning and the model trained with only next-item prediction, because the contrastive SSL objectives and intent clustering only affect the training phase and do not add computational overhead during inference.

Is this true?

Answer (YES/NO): YES